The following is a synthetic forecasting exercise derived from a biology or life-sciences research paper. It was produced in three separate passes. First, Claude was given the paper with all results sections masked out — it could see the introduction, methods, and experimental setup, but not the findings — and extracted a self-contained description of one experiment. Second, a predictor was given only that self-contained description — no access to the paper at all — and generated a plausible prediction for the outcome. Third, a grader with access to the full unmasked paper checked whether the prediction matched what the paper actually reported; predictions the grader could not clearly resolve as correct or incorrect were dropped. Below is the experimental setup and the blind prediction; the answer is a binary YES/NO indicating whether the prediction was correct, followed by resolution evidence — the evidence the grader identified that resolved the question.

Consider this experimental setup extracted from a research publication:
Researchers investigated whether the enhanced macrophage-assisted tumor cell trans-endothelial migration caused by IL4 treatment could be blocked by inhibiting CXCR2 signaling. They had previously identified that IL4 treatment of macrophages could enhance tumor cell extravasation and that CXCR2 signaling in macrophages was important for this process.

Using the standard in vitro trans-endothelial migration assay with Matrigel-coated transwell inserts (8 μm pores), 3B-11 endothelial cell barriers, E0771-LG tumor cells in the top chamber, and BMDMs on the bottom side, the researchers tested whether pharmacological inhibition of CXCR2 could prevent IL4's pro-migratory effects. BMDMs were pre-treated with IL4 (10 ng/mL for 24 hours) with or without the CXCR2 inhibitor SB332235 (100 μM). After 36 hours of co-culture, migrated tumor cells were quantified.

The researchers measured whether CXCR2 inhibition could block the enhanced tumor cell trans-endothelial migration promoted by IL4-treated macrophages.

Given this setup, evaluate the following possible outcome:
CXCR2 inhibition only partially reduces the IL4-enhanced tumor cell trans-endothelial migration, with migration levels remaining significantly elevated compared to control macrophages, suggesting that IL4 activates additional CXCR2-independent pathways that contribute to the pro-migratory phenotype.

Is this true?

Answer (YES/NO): NO